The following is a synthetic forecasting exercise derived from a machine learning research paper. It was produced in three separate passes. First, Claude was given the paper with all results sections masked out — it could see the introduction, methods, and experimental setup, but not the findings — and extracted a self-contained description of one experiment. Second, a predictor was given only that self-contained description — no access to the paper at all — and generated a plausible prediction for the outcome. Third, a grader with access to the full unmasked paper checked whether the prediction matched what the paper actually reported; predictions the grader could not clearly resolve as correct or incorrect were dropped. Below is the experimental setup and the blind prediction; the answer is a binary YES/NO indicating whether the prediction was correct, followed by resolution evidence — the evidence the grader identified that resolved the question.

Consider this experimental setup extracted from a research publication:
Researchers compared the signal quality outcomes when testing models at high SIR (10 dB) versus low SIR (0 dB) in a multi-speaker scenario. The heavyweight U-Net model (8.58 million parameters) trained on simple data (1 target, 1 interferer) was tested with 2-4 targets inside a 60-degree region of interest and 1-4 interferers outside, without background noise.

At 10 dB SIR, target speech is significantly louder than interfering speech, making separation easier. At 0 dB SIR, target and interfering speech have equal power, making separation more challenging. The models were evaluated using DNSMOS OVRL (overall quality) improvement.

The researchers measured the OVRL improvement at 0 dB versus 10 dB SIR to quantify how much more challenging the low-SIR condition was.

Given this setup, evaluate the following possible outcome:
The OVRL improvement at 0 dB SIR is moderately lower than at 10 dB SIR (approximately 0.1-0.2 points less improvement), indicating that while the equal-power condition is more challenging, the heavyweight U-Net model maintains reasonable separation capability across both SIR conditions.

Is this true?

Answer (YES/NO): NO